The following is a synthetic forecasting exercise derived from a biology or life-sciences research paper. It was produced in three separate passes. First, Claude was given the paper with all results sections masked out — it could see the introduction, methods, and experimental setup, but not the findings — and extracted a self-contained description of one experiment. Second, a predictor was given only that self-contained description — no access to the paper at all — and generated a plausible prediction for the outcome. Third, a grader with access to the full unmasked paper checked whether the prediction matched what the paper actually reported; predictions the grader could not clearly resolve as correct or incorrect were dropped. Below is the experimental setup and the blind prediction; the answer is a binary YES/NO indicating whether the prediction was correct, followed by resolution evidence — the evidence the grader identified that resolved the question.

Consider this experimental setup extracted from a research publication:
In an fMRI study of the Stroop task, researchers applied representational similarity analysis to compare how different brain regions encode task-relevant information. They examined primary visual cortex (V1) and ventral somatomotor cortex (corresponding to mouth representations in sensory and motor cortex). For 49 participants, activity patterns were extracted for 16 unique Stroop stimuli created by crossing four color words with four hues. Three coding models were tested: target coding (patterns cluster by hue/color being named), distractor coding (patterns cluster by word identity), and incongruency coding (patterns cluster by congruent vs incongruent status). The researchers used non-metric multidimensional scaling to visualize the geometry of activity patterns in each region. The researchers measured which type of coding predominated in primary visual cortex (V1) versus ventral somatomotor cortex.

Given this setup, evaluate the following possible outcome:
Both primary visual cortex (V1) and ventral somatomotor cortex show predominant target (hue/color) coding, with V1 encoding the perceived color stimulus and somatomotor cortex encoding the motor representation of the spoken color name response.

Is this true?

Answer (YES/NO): NO